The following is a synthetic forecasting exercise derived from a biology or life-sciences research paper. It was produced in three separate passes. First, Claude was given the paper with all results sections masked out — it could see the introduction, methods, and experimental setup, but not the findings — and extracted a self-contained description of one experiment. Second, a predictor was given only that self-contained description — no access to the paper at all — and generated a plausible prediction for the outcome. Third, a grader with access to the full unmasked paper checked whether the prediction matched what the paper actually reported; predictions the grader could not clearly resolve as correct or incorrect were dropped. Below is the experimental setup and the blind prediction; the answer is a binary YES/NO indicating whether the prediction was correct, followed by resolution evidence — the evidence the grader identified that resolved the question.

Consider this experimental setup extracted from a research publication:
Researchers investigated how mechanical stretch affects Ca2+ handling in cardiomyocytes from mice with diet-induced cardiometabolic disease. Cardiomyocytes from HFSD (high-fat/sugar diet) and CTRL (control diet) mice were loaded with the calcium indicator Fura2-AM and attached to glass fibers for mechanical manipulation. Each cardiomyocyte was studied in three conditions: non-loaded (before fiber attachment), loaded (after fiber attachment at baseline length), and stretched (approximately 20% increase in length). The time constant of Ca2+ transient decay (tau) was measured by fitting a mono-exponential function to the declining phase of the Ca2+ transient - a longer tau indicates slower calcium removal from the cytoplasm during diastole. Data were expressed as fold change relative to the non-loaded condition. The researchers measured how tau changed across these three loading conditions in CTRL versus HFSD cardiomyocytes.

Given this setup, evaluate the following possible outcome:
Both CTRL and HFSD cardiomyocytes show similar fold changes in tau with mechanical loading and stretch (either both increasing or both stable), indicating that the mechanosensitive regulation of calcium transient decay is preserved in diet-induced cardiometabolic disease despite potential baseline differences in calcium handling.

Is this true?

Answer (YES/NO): NO